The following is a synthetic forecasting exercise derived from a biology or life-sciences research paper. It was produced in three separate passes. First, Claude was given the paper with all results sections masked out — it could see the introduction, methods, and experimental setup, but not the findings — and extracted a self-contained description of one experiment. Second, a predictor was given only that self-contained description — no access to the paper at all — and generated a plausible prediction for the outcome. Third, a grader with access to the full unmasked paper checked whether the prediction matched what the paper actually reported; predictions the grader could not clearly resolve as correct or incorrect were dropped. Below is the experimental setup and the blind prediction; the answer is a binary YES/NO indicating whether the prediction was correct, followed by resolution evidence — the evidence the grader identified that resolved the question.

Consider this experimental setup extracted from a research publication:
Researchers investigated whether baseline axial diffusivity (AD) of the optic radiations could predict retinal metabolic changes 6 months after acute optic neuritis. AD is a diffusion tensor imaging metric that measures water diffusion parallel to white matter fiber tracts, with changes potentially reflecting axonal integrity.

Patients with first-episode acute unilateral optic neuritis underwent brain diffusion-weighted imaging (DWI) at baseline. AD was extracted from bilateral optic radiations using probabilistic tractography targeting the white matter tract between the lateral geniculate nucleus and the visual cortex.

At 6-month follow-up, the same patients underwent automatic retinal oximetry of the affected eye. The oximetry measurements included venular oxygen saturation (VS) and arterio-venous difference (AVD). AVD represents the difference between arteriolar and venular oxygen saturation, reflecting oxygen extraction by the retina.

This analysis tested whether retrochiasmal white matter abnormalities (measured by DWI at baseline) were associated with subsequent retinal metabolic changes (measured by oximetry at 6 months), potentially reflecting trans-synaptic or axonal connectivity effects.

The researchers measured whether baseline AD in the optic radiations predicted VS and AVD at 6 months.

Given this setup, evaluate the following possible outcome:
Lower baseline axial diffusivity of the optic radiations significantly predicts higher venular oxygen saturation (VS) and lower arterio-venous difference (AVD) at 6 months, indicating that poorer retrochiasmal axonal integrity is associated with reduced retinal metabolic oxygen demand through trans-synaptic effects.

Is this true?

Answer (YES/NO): NO